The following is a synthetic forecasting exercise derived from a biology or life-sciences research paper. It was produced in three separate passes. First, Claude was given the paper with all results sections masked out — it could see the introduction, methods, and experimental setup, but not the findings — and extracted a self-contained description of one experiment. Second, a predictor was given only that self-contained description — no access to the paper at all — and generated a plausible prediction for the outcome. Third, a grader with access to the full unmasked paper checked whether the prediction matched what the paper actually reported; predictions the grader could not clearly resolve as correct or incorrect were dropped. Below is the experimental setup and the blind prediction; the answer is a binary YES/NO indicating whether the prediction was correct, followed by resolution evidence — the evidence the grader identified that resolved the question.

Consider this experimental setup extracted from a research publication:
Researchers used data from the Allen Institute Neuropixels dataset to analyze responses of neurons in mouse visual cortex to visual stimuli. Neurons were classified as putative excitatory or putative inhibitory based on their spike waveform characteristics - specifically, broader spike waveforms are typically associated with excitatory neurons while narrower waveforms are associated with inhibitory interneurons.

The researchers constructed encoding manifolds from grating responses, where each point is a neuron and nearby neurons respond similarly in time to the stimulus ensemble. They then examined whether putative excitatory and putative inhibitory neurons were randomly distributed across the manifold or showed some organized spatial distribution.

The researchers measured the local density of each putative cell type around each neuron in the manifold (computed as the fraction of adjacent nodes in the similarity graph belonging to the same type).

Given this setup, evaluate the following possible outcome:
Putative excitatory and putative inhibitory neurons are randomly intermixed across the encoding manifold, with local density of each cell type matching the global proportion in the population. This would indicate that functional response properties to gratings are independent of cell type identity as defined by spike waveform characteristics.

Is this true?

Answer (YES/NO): NO